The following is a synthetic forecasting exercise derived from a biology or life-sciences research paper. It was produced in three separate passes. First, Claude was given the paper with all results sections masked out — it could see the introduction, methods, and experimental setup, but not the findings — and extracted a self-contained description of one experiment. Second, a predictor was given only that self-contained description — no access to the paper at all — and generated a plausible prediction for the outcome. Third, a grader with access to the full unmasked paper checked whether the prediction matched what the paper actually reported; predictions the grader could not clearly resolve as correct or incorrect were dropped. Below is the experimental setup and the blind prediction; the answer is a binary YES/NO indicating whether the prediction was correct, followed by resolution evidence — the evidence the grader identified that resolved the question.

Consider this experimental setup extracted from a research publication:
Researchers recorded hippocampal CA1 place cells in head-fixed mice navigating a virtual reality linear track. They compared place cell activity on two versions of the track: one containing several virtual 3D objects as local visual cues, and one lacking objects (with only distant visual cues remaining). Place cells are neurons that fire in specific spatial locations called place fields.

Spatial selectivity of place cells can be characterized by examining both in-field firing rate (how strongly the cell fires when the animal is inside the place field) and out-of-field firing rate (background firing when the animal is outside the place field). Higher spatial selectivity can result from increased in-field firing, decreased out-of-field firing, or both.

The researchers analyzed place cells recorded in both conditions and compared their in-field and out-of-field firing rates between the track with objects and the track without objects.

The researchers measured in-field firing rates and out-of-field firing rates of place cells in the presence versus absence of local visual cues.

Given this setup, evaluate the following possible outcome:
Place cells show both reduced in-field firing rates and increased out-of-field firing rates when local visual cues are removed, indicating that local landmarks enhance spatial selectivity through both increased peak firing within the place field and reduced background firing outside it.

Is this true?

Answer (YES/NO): NO